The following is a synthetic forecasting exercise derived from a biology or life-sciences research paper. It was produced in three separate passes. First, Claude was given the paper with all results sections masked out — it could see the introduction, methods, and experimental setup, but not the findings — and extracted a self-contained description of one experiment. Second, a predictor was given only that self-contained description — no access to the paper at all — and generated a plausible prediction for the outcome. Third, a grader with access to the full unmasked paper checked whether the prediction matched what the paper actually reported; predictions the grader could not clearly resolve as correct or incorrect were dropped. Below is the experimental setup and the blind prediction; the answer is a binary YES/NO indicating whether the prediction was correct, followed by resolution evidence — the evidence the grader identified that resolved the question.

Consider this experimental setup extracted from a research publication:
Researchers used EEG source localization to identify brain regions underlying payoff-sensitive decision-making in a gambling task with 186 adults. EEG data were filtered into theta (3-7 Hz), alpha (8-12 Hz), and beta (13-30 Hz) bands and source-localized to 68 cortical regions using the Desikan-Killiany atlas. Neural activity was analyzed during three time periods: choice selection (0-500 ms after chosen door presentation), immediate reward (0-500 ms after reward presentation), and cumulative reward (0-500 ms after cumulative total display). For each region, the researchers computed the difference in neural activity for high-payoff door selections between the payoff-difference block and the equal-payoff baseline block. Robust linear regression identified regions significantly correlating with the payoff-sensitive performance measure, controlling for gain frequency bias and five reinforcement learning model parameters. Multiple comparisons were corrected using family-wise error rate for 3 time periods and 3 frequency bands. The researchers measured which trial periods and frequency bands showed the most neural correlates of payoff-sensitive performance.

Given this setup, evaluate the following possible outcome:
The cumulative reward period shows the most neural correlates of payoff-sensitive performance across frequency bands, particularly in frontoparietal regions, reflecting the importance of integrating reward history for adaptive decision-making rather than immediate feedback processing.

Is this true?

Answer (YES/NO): NO